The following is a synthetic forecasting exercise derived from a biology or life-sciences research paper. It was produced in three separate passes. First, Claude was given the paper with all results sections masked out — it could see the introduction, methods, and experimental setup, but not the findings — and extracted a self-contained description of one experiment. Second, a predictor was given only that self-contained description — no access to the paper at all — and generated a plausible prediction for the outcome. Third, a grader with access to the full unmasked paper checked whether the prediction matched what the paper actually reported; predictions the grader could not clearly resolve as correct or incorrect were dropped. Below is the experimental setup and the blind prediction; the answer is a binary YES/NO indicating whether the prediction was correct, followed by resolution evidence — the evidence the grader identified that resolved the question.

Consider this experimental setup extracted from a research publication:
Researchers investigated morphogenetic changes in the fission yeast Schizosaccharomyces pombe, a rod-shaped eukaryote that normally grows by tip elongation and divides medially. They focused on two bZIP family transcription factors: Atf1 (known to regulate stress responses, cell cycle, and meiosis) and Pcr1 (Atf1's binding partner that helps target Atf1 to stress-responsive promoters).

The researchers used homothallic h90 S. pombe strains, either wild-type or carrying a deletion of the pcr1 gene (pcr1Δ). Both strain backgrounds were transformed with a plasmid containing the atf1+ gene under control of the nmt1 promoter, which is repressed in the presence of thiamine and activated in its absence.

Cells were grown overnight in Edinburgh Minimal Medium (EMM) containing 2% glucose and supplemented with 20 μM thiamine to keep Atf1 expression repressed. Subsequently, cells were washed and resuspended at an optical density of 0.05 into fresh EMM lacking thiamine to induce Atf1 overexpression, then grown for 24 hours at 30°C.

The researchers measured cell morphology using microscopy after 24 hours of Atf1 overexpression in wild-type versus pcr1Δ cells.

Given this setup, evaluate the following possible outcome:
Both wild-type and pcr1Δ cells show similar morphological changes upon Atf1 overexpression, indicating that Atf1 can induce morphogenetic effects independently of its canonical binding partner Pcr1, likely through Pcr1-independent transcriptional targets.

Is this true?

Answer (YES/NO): NO